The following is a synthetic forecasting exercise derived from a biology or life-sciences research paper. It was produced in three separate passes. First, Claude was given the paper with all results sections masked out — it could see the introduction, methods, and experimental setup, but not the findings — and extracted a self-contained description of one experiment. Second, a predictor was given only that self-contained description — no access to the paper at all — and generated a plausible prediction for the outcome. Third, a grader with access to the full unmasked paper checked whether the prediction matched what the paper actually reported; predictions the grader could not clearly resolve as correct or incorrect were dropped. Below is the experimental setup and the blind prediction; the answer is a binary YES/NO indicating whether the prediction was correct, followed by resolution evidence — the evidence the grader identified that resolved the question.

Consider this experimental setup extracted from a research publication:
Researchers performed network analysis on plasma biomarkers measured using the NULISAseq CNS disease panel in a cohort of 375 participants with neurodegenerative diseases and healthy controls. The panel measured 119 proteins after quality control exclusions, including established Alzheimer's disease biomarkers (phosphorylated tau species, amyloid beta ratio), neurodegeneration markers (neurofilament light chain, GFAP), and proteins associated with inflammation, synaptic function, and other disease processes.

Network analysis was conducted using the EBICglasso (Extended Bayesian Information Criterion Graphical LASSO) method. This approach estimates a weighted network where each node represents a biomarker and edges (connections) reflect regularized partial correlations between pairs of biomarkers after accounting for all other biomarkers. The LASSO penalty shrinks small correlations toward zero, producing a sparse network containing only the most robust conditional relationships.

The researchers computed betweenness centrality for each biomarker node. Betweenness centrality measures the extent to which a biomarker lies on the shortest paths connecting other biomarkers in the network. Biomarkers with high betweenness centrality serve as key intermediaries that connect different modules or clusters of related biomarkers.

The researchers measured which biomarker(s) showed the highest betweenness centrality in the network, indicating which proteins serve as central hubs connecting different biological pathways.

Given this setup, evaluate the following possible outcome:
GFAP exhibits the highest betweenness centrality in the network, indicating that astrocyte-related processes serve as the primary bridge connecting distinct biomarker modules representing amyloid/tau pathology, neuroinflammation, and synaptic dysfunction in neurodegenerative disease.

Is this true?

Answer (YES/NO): NO